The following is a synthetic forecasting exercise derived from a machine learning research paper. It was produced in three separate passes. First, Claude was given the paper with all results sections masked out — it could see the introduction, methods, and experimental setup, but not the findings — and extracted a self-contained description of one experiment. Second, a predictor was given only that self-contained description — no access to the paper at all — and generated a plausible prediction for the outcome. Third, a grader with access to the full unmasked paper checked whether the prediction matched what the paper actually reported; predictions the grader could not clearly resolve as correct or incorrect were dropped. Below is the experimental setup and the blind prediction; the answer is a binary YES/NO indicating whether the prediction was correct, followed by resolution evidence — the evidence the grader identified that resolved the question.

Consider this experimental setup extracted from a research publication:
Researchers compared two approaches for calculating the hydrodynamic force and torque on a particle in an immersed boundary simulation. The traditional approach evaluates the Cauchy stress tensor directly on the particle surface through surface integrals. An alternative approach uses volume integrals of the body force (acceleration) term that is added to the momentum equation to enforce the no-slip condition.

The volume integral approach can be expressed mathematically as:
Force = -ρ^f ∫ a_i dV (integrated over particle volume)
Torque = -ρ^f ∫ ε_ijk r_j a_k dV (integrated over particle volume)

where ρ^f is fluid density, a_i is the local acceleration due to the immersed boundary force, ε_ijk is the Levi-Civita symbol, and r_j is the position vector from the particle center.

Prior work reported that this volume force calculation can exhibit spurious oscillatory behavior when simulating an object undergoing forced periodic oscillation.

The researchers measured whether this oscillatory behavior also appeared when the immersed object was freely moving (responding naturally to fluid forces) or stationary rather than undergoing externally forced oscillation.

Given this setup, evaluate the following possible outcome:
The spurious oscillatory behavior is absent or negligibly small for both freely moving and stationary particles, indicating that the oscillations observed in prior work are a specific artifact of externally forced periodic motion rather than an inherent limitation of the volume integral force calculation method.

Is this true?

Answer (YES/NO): YES